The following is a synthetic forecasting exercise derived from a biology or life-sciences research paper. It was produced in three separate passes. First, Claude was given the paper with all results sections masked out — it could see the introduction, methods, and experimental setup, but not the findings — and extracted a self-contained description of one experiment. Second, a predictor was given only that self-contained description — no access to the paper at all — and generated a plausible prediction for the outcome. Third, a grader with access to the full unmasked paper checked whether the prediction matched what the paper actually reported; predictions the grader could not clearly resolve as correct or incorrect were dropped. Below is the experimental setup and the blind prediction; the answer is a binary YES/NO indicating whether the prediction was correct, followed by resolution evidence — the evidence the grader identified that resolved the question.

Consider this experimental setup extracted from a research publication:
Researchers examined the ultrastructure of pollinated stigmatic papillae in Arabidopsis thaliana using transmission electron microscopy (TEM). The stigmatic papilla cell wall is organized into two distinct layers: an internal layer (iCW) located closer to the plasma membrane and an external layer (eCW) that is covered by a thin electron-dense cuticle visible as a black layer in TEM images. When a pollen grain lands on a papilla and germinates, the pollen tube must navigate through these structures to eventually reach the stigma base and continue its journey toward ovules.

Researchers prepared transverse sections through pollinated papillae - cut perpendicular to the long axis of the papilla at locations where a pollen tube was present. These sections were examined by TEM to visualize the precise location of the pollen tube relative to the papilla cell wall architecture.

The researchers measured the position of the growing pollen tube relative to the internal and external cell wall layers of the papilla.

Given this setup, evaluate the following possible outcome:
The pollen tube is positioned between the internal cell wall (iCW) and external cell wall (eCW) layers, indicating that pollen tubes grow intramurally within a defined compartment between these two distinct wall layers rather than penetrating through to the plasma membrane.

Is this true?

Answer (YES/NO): YES